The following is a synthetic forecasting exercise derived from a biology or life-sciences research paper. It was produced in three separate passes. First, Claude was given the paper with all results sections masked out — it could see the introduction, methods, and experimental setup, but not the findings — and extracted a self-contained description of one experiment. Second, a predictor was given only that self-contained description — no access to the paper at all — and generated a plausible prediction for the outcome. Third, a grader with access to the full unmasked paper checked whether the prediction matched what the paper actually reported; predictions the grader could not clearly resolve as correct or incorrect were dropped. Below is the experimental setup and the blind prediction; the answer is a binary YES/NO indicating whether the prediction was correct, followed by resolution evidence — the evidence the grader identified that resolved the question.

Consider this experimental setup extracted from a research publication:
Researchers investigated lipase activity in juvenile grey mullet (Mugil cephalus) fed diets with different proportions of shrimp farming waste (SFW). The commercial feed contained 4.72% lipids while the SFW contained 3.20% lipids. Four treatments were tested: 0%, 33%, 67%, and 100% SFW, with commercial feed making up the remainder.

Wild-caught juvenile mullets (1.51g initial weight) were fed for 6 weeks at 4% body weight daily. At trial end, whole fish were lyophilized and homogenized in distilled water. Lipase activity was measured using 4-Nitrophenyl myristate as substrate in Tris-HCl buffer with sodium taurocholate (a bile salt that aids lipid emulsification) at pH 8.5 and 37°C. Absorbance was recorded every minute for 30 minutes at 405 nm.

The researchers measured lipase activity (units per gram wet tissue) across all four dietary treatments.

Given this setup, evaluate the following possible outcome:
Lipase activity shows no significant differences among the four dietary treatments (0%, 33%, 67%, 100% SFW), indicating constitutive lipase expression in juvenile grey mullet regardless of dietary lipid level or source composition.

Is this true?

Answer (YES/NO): YES